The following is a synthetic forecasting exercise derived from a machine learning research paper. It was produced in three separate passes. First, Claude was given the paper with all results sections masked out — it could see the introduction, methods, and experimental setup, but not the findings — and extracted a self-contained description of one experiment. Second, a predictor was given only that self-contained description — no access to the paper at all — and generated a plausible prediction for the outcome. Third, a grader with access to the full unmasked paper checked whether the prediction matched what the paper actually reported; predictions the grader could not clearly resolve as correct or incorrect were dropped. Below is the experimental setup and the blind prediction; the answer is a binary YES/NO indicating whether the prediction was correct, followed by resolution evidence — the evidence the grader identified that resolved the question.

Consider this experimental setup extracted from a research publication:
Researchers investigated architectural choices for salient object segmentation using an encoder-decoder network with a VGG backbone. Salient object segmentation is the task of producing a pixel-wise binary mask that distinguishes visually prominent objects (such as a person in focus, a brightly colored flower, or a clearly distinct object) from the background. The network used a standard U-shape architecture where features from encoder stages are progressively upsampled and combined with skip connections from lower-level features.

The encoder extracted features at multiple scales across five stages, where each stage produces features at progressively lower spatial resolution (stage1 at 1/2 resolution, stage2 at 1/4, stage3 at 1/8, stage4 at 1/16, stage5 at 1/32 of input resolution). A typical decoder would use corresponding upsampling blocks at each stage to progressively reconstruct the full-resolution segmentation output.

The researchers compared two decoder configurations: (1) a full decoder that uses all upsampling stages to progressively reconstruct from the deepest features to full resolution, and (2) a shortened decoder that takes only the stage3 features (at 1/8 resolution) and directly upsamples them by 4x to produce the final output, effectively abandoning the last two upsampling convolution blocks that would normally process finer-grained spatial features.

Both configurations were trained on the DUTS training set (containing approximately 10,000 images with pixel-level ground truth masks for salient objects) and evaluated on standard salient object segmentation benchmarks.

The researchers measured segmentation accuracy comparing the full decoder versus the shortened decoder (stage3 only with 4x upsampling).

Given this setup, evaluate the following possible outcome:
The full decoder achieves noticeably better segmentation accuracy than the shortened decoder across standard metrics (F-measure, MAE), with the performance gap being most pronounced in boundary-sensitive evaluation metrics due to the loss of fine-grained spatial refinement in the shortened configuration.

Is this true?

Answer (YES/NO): NO